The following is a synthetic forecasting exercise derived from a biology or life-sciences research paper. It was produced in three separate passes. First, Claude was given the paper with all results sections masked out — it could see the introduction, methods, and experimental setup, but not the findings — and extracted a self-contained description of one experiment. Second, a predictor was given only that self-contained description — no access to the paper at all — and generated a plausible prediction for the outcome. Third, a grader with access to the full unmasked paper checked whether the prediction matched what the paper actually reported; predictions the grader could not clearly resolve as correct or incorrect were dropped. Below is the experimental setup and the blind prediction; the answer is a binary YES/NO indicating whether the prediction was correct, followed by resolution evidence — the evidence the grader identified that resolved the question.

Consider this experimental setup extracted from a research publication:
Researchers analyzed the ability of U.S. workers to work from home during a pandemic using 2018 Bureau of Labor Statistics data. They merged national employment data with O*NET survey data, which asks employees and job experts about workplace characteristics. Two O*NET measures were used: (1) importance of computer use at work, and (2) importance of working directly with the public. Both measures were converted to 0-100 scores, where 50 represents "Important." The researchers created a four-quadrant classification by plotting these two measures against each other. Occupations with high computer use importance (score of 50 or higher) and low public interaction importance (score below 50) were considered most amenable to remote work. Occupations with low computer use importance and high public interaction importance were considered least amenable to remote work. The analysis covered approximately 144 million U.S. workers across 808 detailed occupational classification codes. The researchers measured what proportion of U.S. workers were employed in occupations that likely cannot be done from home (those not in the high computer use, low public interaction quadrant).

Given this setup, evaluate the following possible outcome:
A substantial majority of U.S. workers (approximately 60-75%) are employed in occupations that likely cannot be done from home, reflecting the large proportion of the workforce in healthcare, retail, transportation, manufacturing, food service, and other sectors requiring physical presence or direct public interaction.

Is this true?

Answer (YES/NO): YES